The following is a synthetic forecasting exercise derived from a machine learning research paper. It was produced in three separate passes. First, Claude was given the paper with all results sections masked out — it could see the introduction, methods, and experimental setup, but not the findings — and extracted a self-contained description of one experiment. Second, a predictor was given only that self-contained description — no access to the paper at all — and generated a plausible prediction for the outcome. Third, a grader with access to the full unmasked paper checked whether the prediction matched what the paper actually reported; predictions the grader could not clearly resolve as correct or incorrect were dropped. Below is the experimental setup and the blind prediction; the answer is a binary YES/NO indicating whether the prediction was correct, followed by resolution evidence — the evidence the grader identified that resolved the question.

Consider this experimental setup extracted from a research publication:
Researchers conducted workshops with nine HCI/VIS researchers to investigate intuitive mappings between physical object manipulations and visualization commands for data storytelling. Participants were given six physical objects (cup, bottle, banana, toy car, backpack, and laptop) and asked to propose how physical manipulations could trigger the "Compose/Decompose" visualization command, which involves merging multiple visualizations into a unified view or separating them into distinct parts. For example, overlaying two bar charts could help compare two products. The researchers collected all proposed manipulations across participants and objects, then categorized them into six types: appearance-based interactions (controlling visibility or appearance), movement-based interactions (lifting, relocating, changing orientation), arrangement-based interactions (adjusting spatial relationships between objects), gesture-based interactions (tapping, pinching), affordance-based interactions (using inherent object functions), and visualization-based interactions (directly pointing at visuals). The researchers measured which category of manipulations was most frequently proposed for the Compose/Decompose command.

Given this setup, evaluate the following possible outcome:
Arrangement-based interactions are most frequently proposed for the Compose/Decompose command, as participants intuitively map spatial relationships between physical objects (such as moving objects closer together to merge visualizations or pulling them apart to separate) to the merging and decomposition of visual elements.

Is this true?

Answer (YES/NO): YES